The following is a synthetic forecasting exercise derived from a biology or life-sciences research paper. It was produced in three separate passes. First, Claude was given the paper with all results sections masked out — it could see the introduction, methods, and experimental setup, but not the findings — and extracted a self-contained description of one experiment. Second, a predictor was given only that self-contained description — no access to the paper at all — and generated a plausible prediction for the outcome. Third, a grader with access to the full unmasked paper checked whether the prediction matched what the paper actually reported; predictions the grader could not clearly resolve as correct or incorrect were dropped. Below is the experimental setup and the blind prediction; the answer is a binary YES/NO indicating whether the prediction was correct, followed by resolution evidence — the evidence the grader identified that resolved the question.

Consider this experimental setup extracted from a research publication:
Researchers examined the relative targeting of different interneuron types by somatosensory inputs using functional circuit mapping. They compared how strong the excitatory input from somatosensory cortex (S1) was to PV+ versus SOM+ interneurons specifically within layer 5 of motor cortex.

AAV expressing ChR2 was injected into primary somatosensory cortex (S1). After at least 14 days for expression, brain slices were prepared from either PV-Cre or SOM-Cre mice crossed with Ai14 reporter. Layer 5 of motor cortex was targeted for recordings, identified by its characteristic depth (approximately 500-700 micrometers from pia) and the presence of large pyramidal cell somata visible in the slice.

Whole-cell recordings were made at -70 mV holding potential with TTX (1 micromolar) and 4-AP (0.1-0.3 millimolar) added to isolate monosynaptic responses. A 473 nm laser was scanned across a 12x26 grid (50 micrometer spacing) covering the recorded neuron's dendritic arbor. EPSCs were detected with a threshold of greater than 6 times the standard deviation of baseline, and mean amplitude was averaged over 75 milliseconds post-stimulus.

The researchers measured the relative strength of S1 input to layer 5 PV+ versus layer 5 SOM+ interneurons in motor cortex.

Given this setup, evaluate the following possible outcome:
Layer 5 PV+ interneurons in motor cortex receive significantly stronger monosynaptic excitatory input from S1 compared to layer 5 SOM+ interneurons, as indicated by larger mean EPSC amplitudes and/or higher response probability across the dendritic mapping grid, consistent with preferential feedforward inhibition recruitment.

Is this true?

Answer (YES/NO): NO